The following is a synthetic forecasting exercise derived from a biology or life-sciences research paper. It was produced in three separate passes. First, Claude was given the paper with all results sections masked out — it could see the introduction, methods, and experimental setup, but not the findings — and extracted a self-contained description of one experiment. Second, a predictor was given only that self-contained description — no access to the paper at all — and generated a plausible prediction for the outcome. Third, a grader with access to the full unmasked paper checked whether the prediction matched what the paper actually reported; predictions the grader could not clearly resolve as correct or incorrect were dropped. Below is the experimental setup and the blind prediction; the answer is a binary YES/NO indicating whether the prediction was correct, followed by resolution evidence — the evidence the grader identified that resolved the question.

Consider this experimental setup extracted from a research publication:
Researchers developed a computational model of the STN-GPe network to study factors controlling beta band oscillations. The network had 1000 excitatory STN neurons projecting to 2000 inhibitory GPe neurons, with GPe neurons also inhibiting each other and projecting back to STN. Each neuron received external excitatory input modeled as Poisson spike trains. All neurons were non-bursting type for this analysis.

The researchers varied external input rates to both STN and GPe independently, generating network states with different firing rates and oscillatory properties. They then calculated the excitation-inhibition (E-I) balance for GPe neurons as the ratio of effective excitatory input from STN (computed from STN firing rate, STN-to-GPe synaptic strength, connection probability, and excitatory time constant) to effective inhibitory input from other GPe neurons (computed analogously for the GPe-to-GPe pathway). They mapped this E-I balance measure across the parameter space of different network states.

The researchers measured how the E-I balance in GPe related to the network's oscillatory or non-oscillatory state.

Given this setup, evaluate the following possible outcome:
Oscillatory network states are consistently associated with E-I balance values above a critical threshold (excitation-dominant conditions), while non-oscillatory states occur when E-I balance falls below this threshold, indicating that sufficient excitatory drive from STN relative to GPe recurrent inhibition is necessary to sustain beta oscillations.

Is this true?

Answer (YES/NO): YES